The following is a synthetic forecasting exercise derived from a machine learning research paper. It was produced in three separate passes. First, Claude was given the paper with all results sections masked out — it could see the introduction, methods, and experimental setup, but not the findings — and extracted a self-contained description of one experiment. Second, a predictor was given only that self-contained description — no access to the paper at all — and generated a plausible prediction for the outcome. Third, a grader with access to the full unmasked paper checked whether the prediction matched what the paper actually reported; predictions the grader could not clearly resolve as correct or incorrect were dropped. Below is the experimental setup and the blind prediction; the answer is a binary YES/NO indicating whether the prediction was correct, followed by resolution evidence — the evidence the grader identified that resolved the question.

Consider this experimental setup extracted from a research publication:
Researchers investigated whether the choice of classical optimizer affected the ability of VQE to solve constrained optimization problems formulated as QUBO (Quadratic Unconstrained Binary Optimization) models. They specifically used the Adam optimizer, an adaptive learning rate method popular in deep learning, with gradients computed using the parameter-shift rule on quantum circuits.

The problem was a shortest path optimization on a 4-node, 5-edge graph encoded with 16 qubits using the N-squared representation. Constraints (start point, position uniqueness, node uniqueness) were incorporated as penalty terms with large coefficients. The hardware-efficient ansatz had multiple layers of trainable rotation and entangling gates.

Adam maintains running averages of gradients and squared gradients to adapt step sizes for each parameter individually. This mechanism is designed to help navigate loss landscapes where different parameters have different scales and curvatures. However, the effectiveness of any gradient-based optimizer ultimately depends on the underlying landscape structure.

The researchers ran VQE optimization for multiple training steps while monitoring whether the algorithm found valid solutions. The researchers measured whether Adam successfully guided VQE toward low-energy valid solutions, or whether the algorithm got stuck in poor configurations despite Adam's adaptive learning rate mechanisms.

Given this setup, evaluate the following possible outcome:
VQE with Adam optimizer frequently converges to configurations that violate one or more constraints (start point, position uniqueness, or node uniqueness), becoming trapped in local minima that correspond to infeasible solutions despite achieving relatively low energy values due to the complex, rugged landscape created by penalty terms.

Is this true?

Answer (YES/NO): YES